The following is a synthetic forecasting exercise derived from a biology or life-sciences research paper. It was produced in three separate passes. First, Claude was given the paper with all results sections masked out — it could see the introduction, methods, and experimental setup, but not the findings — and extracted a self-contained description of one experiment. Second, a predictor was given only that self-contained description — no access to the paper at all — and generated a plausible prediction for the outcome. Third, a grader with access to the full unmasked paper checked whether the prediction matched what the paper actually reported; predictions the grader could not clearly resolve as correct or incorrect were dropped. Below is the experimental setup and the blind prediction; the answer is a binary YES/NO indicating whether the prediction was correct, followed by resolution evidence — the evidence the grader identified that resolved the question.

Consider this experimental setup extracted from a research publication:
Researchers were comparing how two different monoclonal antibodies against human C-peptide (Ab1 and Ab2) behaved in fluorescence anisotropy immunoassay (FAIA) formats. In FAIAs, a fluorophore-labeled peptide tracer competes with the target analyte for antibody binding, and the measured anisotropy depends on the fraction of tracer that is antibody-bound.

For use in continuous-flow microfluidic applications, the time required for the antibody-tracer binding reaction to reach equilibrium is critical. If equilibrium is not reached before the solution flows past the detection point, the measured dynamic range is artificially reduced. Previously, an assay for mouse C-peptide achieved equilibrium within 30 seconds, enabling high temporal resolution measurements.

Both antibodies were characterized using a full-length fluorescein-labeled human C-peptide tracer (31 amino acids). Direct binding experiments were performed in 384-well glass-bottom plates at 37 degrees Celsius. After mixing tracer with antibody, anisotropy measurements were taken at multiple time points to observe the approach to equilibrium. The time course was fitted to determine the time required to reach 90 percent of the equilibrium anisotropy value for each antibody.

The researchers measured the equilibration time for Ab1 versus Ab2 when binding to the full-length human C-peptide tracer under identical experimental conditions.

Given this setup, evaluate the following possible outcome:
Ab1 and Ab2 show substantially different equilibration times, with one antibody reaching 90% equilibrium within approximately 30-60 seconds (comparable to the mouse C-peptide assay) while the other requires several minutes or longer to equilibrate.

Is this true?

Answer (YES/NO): NO